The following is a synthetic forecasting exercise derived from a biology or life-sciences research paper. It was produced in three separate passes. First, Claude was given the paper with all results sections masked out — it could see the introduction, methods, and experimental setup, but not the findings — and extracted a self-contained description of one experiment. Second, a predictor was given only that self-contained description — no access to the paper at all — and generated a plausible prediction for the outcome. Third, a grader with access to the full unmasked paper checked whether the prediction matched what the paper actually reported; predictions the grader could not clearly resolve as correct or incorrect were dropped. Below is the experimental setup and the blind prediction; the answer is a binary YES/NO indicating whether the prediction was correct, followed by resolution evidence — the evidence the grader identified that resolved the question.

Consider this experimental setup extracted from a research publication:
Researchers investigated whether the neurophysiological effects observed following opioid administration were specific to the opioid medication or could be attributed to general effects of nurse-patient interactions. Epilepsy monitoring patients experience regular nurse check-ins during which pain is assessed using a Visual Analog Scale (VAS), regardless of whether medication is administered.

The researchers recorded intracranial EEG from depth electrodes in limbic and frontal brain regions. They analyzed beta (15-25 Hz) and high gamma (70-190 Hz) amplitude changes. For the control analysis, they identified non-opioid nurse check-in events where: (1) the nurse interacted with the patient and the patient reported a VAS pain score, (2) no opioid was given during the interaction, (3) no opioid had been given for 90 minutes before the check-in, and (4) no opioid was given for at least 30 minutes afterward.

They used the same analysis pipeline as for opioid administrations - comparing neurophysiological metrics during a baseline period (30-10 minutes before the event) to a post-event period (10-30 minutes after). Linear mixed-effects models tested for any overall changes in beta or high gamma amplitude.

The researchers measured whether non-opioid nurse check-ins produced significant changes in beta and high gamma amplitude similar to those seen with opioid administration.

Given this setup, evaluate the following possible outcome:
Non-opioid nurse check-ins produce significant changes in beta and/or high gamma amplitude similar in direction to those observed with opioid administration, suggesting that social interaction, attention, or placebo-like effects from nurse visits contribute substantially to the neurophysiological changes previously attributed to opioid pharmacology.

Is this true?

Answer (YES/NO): NO